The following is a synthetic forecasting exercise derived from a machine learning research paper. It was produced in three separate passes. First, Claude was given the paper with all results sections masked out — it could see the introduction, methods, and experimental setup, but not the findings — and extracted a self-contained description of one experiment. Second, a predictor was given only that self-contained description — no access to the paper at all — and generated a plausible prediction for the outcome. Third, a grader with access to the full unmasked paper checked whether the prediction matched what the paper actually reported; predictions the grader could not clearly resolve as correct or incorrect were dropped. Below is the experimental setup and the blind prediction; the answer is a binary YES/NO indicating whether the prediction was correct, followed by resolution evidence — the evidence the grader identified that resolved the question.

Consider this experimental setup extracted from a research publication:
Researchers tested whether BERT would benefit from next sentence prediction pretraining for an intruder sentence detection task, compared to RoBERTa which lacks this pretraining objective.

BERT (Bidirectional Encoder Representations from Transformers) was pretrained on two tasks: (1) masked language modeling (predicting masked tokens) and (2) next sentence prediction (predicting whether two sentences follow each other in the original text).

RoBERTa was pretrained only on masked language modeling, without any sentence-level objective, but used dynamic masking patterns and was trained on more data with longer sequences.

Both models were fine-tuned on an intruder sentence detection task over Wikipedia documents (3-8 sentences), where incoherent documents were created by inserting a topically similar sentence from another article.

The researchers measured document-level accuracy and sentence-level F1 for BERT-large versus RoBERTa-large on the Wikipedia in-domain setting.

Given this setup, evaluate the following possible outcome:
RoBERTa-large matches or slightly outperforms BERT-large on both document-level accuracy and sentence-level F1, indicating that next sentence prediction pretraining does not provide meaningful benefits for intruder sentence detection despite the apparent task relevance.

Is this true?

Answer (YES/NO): NO